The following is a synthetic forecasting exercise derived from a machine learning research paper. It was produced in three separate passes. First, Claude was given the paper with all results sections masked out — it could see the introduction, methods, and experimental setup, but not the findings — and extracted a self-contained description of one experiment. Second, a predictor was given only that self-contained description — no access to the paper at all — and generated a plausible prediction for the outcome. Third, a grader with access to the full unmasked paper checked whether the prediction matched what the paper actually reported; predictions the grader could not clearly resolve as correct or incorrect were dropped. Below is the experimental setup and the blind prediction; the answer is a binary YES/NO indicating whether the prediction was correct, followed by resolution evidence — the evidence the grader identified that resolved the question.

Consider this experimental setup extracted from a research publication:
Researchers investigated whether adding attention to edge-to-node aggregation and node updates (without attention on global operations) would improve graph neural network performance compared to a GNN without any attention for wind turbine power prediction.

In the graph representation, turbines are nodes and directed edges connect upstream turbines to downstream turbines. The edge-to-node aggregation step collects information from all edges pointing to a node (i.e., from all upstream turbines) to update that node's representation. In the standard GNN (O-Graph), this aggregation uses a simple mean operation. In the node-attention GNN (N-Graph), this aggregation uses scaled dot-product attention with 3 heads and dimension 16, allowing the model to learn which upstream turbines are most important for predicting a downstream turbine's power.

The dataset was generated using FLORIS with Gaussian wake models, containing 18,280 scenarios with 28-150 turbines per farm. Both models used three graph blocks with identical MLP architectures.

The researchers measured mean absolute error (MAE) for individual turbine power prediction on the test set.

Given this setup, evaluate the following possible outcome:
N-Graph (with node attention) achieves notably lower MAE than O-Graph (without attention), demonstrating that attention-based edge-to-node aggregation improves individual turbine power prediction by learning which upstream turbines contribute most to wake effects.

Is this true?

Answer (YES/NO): NO